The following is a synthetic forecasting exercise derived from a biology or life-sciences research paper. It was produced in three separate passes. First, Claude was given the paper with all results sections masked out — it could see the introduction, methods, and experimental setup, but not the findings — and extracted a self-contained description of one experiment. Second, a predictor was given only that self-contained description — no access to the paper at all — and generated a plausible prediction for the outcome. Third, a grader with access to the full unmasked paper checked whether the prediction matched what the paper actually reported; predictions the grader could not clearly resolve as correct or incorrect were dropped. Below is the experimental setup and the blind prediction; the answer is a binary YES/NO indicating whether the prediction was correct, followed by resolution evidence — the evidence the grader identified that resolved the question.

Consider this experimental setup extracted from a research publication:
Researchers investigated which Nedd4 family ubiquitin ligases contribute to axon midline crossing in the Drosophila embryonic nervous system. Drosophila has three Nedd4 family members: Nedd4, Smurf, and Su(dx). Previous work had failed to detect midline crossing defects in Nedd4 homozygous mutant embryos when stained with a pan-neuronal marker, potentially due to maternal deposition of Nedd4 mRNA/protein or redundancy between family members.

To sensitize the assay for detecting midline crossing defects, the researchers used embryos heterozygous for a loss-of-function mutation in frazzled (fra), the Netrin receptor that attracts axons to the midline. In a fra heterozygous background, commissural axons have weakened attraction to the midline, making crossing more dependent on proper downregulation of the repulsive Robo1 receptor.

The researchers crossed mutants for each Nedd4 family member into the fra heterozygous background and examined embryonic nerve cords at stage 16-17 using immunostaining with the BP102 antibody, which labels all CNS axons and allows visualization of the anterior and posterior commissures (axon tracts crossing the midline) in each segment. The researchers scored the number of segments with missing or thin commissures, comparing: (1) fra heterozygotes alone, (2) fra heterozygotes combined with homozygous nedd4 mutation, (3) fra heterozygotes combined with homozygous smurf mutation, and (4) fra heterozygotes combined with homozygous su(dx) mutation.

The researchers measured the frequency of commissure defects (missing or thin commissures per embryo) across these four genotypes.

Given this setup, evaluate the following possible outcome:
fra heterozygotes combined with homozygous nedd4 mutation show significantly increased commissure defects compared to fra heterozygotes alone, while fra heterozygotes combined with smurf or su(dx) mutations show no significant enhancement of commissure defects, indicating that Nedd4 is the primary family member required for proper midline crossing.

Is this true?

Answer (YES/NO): NO